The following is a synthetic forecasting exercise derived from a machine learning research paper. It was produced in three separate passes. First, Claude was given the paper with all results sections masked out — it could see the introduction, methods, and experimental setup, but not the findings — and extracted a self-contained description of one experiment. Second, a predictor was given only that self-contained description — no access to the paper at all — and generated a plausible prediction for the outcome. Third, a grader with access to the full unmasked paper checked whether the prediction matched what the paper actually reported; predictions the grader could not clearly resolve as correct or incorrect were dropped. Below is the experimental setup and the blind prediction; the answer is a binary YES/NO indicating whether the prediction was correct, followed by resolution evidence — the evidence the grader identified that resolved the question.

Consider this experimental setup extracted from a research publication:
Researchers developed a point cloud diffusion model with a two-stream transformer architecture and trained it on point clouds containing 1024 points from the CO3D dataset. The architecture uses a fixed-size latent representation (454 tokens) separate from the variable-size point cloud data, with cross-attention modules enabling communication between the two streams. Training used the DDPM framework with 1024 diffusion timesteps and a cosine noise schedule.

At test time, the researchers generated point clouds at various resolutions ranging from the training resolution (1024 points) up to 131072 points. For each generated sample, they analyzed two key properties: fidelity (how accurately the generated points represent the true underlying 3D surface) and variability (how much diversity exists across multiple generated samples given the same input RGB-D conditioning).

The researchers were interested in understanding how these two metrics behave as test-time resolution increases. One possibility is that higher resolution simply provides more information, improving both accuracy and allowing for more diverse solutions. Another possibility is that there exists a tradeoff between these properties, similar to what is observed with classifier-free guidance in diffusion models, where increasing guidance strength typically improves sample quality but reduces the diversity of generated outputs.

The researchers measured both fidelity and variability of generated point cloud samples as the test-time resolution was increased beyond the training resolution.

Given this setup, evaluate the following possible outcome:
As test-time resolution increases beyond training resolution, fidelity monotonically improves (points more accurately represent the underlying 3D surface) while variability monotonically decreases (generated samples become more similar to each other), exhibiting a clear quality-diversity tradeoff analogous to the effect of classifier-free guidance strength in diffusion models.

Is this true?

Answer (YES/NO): YES